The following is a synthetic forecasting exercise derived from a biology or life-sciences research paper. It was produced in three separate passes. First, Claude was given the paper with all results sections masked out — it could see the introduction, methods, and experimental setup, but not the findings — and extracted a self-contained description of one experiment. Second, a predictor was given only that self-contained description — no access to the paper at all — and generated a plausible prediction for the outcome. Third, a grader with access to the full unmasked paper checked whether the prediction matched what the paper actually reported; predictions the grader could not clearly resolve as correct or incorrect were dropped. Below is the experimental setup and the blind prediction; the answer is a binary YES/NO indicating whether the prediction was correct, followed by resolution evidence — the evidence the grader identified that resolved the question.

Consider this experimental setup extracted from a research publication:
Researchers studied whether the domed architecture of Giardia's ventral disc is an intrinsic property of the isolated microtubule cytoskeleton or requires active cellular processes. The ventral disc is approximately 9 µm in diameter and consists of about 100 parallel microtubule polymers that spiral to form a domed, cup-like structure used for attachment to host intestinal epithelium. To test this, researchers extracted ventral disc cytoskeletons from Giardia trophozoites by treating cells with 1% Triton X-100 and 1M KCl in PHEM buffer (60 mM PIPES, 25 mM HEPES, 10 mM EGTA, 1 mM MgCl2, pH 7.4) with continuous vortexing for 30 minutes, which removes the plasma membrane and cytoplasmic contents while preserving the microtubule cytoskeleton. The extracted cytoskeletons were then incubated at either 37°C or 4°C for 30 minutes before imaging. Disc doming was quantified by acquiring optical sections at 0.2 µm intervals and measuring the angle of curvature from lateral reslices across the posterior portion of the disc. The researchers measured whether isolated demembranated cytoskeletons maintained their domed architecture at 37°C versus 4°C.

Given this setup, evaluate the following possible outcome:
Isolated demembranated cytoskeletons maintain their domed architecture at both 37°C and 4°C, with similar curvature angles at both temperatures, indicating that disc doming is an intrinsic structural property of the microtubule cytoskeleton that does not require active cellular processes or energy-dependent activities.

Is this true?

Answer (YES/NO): NO